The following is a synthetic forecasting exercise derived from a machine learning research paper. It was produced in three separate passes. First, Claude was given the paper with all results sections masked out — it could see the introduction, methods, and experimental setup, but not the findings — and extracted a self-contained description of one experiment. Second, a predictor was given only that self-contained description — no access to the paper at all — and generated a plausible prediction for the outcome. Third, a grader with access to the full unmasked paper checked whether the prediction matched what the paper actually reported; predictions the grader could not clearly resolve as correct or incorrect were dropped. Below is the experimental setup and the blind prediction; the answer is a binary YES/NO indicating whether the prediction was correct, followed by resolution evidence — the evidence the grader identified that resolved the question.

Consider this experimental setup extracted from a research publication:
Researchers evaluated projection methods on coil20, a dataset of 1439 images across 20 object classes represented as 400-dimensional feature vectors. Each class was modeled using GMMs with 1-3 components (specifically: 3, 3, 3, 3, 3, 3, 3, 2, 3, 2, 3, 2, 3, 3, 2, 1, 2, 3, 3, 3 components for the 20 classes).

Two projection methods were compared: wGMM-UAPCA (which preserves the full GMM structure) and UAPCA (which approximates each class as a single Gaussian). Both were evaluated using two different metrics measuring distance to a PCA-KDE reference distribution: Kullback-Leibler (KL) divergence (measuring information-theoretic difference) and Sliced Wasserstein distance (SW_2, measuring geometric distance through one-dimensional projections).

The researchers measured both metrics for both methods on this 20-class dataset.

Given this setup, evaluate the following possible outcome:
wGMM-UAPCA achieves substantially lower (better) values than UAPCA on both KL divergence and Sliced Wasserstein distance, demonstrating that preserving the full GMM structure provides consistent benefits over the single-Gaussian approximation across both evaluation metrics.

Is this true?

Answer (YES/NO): NO